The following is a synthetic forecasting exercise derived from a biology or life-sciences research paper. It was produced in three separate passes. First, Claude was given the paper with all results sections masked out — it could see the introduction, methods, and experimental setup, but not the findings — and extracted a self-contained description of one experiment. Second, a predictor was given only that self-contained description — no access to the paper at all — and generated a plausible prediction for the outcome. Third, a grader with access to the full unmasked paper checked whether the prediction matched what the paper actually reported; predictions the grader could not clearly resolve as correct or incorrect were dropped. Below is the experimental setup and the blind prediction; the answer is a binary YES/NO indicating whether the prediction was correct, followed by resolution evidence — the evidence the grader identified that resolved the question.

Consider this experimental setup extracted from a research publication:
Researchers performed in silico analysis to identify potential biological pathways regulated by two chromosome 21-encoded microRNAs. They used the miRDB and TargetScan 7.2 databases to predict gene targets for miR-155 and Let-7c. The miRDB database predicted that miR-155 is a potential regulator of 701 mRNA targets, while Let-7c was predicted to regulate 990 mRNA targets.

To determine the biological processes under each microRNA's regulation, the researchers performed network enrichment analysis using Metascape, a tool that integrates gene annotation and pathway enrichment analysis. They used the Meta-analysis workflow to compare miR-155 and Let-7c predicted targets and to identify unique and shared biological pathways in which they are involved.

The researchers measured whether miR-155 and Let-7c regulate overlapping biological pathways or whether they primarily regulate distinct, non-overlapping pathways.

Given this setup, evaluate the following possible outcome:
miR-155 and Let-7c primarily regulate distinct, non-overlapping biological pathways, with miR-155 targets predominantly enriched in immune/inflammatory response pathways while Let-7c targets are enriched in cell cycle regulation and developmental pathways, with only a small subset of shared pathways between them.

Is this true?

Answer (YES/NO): NO